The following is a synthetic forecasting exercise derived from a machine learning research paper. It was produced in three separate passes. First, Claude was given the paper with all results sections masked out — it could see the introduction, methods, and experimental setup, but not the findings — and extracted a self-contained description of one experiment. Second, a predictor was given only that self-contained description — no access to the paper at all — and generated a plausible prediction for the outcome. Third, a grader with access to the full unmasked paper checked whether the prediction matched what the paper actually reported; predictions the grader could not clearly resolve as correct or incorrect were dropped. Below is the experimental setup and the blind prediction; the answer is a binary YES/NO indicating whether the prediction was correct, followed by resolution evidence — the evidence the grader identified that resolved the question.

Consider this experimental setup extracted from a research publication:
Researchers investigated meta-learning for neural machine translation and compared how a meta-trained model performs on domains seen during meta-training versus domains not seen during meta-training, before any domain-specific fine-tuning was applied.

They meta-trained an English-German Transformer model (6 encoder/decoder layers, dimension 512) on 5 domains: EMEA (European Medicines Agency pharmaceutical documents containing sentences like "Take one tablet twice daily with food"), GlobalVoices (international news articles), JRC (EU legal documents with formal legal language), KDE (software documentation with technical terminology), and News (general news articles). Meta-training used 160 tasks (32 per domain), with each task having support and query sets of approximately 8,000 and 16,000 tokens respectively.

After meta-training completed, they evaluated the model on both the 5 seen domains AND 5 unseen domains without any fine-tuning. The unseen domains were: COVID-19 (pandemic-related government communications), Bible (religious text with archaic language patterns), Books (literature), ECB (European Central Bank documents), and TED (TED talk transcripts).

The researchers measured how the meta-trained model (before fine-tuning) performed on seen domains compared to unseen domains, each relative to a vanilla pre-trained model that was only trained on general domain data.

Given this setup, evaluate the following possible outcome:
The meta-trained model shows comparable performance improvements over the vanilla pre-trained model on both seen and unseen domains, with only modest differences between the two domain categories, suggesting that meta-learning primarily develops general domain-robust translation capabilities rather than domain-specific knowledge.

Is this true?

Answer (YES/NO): NO